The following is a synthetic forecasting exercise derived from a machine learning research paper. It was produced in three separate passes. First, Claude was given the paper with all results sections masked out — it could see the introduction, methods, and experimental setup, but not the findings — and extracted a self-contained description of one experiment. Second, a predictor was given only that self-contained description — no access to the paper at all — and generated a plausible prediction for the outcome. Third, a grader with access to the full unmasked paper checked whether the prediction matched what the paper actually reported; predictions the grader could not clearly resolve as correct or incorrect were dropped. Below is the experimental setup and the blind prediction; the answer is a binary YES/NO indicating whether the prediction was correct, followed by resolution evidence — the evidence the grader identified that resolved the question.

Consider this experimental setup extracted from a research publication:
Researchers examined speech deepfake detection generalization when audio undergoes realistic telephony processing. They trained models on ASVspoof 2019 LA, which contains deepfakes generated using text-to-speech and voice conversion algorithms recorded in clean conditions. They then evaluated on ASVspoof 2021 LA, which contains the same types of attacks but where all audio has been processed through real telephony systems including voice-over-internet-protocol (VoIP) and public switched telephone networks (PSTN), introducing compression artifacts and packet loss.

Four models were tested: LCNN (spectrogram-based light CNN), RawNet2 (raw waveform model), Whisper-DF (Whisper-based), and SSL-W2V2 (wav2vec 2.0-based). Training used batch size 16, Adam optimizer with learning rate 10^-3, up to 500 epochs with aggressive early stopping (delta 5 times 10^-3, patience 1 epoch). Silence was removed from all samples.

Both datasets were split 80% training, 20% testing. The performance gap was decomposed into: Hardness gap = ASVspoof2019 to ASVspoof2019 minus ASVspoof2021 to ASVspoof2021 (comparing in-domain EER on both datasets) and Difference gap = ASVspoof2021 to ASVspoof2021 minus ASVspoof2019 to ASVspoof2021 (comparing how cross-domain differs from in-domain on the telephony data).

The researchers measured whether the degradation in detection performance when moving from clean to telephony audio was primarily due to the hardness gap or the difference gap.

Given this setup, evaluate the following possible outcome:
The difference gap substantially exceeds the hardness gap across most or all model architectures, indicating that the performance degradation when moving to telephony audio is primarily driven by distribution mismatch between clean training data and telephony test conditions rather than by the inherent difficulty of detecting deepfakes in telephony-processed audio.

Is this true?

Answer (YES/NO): YES